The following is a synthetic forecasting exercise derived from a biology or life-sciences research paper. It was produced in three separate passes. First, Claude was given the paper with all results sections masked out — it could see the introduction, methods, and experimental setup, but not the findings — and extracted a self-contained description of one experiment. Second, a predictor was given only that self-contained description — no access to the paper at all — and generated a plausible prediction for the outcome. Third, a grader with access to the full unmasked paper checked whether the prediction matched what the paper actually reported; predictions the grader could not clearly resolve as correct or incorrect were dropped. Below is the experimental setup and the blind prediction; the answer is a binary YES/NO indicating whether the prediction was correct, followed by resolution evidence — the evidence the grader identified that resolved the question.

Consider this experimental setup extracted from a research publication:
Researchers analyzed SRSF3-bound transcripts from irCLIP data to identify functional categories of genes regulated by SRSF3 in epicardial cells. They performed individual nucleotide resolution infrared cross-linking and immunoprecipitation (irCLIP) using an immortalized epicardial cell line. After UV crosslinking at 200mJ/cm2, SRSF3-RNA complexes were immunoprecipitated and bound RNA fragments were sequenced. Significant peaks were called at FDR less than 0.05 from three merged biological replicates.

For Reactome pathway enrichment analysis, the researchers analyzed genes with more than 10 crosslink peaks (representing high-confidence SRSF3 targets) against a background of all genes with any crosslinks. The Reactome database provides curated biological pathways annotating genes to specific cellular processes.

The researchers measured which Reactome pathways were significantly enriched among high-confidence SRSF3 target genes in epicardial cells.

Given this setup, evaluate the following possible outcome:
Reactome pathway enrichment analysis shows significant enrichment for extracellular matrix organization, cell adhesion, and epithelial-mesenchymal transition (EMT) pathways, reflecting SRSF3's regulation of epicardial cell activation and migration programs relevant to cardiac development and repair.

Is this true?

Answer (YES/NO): NO